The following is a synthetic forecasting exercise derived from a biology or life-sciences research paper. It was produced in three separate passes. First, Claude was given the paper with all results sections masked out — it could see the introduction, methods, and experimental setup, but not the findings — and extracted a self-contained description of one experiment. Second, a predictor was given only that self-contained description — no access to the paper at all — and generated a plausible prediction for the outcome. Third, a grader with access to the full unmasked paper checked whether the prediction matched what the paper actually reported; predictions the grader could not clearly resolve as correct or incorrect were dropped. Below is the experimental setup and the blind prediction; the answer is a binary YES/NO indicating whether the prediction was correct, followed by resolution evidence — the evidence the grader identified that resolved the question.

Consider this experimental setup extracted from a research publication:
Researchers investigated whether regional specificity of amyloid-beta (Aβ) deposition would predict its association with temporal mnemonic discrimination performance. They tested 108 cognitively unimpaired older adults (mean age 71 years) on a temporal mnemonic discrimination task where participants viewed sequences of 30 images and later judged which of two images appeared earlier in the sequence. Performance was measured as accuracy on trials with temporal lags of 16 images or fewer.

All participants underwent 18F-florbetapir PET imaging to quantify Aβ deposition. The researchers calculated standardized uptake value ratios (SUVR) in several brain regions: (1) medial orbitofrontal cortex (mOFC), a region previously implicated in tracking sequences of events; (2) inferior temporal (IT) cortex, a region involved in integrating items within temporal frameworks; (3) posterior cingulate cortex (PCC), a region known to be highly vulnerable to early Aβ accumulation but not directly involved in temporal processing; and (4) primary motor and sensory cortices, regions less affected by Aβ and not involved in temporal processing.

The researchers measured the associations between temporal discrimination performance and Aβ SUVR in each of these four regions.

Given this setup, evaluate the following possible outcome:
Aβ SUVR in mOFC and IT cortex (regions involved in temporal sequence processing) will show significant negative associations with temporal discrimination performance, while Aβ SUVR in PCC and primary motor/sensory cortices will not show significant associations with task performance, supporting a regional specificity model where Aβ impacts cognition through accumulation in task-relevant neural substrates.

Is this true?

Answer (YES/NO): YES